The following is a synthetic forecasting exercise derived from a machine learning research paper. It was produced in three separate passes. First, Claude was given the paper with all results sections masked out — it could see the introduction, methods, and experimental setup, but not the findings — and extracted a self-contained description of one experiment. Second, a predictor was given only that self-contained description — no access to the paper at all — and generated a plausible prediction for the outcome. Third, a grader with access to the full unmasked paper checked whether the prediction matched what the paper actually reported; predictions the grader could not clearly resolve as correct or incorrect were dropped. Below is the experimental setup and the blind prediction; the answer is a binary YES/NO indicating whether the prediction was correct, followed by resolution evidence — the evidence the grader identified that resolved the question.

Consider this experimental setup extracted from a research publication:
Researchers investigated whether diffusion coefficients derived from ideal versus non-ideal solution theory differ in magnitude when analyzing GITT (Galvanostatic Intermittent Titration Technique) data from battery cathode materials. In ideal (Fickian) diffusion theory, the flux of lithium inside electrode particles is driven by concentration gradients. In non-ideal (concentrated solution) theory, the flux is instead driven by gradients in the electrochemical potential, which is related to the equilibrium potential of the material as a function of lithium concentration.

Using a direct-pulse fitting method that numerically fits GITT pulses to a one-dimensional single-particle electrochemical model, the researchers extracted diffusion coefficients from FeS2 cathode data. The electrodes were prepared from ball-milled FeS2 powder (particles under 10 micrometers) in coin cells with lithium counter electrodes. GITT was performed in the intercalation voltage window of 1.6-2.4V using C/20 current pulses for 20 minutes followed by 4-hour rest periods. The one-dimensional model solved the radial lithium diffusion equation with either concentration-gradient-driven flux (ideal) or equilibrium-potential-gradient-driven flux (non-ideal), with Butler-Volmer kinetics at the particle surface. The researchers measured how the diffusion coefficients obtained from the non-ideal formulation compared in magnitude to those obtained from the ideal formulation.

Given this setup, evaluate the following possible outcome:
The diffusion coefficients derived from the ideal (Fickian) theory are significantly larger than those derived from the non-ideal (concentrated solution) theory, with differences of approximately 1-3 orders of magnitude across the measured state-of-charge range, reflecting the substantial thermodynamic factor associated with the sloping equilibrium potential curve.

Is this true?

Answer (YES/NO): YES